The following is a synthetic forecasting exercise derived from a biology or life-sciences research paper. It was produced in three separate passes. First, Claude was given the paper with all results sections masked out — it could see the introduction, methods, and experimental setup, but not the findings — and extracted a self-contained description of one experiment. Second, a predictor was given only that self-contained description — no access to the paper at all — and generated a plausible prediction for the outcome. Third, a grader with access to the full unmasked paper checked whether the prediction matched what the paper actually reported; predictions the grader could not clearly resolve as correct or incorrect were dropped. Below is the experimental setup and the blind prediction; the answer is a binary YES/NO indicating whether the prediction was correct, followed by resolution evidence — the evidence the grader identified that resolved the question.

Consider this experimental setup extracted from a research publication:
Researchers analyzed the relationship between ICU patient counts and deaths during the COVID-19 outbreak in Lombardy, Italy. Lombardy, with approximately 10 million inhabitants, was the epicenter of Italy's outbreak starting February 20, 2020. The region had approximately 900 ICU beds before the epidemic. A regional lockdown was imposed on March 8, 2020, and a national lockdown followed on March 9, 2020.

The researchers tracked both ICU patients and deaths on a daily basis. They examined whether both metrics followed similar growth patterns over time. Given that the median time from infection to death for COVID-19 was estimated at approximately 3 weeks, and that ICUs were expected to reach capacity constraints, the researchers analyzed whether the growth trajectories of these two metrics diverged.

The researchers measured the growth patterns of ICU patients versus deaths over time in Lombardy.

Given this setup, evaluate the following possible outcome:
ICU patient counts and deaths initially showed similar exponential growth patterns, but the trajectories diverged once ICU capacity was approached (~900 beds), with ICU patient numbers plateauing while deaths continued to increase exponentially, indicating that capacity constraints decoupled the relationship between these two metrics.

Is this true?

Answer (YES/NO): YES